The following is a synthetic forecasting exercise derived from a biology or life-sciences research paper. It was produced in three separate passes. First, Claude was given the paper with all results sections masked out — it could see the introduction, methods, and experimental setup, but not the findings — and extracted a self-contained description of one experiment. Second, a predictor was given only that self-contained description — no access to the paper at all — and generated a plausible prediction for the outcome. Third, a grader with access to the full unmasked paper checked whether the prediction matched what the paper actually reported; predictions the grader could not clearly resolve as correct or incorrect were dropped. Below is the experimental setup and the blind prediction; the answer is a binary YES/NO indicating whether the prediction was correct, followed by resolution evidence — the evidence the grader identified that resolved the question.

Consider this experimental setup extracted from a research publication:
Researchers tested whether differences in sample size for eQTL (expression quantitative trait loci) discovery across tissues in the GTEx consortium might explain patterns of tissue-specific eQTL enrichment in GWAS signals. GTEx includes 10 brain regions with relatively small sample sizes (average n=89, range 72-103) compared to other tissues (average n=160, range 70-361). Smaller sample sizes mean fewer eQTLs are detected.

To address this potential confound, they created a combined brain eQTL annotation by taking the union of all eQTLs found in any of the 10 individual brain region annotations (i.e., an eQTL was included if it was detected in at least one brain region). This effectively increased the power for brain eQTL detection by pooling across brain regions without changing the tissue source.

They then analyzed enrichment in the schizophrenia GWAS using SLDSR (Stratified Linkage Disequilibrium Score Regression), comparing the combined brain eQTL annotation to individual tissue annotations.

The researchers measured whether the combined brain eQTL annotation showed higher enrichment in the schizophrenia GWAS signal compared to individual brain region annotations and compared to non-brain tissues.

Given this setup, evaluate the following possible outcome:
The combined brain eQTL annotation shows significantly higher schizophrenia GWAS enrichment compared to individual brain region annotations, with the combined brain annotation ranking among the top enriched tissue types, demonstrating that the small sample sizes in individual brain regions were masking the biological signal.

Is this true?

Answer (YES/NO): NO